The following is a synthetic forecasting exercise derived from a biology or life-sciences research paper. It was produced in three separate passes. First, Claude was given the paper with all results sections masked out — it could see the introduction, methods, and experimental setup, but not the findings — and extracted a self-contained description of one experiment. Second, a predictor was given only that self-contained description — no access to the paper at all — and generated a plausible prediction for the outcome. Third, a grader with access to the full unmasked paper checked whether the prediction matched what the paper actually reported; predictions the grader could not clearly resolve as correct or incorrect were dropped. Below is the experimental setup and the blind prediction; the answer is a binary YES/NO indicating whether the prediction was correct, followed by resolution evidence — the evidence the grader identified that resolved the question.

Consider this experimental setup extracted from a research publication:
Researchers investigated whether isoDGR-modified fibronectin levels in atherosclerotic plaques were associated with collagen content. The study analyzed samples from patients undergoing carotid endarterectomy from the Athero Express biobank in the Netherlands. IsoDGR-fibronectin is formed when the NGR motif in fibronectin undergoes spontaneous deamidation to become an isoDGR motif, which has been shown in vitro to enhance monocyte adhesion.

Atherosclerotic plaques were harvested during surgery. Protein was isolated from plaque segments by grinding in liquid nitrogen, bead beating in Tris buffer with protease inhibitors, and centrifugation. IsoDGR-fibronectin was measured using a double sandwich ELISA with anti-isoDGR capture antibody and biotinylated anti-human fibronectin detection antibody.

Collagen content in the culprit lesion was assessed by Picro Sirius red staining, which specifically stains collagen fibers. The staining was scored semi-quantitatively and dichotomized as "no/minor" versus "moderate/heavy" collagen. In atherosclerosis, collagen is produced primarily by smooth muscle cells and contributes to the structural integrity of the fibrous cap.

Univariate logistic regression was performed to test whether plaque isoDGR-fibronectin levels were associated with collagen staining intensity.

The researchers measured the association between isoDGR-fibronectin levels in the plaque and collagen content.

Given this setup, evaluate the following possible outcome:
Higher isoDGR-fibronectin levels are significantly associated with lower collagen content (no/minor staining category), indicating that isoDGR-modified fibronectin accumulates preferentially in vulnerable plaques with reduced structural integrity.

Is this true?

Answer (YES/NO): NO